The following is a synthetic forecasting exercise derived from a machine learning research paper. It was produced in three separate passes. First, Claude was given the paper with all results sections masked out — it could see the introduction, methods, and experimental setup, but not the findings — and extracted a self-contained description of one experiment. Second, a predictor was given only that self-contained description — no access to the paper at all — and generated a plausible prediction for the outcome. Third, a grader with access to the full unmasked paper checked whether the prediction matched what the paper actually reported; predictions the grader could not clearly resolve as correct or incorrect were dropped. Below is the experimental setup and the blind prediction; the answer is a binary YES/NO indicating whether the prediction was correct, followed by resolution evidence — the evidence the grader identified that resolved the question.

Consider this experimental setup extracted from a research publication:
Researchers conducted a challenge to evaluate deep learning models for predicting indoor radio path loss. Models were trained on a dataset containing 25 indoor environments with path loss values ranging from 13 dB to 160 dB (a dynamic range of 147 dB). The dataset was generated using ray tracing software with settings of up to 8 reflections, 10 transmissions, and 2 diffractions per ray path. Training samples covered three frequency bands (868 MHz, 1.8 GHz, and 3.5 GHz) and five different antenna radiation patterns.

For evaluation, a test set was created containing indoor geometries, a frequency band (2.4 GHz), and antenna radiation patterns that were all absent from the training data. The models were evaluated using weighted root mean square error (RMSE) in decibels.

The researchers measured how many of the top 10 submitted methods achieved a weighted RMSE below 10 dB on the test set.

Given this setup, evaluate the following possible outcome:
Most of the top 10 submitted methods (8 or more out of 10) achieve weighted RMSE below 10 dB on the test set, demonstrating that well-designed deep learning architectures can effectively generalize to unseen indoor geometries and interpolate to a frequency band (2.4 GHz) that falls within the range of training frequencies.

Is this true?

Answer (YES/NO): NO